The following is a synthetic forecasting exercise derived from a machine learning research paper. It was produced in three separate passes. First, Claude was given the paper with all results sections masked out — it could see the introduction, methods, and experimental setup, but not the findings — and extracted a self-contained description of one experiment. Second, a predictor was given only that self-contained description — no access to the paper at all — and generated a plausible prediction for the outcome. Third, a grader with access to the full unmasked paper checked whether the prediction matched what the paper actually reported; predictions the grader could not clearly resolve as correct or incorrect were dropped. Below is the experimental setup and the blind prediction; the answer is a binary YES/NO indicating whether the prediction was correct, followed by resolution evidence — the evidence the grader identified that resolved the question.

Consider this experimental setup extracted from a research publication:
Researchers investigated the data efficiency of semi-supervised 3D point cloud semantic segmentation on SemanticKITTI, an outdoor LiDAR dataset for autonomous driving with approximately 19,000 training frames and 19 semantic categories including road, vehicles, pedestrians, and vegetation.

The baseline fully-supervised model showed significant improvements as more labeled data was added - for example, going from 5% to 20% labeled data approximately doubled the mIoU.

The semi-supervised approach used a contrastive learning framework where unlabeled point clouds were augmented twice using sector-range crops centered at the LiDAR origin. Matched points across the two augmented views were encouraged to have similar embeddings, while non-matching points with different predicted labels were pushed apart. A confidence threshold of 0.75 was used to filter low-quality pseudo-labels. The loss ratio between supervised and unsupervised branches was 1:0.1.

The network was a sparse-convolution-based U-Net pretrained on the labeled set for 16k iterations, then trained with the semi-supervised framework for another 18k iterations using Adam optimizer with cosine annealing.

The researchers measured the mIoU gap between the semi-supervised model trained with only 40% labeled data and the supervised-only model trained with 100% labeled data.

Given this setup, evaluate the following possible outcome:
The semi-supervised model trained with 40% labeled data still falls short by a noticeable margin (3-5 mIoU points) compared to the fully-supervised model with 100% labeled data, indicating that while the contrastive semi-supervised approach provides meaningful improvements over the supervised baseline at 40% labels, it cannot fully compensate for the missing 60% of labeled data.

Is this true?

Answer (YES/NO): NO